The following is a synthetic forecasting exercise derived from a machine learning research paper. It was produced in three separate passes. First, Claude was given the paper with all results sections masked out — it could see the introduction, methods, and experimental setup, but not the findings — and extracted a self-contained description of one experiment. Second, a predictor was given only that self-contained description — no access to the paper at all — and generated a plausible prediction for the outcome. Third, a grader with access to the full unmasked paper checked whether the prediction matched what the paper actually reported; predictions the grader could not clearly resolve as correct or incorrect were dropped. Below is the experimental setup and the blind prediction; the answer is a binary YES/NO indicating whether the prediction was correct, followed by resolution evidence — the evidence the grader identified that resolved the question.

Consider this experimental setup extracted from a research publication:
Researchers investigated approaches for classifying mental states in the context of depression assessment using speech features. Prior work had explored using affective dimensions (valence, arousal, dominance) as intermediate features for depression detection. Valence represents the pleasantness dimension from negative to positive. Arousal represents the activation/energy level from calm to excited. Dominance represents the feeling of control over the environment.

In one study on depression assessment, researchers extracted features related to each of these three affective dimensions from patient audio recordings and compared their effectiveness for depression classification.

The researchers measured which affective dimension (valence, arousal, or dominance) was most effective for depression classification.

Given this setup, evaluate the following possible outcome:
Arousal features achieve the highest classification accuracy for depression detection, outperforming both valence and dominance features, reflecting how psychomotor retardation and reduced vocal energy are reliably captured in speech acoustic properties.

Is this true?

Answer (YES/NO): YES